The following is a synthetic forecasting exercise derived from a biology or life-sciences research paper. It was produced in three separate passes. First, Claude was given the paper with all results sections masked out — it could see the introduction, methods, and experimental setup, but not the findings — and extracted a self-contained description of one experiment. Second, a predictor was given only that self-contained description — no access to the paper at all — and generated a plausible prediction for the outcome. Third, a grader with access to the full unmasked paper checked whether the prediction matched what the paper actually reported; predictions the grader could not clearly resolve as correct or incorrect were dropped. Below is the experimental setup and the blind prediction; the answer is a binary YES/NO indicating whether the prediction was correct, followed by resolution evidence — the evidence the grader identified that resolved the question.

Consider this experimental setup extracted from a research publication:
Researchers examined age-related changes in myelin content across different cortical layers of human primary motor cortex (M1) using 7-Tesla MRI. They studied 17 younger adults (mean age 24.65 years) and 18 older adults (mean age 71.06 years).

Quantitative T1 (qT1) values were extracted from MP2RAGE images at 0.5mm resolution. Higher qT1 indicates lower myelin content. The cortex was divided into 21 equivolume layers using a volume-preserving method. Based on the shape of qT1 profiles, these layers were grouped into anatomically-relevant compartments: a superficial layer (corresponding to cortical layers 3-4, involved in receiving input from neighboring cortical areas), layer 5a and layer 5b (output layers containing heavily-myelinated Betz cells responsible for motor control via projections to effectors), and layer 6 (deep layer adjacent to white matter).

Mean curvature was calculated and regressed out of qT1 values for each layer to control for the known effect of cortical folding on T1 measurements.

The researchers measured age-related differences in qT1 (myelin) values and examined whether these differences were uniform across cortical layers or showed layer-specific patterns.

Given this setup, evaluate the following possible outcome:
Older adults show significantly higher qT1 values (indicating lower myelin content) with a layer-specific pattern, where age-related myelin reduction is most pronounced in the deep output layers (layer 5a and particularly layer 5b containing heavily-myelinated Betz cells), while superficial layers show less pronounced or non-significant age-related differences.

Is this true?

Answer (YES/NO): NO